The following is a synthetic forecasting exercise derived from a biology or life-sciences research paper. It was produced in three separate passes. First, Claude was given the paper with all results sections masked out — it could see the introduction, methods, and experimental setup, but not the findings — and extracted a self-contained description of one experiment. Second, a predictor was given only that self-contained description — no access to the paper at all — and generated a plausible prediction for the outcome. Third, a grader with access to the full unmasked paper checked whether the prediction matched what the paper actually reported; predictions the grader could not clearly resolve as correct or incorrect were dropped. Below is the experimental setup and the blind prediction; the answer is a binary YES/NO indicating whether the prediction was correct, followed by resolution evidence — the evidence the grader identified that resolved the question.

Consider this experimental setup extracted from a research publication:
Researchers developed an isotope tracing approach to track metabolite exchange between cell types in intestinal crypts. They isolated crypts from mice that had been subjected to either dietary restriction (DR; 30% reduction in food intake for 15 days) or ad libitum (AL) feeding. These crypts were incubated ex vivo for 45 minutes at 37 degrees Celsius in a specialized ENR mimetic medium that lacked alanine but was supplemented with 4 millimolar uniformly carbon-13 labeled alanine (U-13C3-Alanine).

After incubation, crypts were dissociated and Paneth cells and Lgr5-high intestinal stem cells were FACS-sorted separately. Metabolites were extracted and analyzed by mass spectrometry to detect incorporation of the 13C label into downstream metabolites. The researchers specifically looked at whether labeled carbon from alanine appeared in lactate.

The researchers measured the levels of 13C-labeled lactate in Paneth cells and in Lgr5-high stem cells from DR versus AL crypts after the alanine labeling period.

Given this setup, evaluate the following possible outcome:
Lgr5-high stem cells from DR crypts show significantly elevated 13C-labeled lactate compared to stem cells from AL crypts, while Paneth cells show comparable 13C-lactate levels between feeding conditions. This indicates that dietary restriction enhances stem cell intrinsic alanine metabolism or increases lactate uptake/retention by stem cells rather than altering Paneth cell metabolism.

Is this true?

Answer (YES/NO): NO